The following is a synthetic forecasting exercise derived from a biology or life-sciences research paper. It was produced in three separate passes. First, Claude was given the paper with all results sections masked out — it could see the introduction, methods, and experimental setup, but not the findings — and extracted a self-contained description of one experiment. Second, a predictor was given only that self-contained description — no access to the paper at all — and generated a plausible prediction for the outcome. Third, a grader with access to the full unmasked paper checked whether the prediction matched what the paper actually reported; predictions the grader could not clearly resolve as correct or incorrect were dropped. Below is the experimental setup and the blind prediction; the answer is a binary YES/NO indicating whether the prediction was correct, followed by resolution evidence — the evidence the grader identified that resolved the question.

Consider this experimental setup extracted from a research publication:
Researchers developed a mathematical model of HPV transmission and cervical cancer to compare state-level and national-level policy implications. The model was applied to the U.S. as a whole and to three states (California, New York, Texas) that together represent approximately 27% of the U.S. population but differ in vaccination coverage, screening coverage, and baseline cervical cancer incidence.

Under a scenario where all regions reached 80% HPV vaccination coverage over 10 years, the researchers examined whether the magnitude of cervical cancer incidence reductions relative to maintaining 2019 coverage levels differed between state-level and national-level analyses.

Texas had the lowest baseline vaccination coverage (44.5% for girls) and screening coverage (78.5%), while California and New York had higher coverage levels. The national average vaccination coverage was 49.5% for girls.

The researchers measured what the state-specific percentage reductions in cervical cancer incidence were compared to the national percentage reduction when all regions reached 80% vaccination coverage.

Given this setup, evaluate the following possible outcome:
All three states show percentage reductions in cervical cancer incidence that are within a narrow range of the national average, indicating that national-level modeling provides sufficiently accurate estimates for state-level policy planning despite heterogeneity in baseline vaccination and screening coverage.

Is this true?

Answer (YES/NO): NO